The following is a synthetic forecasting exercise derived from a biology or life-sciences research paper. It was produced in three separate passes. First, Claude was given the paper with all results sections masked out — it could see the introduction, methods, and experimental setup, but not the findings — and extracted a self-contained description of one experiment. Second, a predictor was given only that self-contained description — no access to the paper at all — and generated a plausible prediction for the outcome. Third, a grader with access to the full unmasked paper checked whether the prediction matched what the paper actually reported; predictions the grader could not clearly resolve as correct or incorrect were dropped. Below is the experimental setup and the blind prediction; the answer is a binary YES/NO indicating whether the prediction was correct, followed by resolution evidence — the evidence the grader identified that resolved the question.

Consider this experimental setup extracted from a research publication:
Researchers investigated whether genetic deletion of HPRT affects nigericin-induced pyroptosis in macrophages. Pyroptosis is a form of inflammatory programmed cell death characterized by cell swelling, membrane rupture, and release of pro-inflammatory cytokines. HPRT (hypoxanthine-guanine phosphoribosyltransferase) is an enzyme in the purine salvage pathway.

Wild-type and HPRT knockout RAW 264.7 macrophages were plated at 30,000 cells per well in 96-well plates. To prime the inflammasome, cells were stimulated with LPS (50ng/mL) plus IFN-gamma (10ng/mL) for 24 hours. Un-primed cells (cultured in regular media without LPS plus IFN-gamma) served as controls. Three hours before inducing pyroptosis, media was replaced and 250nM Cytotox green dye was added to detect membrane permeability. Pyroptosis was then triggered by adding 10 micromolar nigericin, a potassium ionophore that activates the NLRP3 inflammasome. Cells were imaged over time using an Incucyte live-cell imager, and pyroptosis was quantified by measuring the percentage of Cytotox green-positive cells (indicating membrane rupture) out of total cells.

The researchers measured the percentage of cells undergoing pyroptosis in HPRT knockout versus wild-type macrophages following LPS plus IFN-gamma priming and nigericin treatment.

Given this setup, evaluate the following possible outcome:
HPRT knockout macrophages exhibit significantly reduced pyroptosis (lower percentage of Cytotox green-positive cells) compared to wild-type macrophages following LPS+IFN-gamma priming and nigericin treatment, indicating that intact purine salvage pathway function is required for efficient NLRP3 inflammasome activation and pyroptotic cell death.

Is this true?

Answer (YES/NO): NO